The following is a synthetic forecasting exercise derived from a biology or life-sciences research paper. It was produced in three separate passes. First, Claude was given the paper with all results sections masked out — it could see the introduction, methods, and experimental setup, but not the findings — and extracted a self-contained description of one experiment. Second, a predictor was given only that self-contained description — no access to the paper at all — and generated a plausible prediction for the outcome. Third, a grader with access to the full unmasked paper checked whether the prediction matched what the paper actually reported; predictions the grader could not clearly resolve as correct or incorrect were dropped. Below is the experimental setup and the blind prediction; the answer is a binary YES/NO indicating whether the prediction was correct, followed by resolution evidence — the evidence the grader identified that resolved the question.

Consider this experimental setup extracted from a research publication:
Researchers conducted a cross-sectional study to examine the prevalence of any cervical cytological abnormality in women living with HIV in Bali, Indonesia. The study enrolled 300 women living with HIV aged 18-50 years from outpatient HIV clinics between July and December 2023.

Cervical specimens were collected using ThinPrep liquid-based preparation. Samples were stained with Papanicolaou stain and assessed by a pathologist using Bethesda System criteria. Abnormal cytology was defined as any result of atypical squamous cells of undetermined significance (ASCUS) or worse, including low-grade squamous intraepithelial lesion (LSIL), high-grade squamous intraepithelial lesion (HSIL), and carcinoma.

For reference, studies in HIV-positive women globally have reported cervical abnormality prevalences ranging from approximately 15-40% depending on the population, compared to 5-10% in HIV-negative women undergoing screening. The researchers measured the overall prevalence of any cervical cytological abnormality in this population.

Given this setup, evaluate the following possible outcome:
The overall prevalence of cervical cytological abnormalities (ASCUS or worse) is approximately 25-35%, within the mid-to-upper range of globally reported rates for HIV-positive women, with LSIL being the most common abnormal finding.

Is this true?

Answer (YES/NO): NO